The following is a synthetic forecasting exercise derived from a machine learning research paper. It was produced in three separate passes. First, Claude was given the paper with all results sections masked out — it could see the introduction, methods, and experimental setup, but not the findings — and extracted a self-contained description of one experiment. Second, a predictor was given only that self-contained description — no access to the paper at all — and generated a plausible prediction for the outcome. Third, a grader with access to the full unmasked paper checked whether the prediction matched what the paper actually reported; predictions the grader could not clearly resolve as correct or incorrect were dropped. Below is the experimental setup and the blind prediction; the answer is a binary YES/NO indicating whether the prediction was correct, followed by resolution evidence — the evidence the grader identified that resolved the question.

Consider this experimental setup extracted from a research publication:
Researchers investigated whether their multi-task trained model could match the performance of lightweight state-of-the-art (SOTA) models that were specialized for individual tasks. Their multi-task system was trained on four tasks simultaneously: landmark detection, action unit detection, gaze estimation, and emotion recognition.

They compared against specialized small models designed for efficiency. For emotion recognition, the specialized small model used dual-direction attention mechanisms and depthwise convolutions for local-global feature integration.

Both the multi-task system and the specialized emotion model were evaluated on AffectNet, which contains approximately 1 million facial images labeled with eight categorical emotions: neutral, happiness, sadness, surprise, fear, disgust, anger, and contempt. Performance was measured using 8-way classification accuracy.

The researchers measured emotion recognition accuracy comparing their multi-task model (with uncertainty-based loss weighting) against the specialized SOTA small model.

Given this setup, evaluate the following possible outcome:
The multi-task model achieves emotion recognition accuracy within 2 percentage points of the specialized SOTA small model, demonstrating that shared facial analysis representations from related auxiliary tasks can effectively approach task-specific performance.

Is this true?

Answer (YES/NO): YES